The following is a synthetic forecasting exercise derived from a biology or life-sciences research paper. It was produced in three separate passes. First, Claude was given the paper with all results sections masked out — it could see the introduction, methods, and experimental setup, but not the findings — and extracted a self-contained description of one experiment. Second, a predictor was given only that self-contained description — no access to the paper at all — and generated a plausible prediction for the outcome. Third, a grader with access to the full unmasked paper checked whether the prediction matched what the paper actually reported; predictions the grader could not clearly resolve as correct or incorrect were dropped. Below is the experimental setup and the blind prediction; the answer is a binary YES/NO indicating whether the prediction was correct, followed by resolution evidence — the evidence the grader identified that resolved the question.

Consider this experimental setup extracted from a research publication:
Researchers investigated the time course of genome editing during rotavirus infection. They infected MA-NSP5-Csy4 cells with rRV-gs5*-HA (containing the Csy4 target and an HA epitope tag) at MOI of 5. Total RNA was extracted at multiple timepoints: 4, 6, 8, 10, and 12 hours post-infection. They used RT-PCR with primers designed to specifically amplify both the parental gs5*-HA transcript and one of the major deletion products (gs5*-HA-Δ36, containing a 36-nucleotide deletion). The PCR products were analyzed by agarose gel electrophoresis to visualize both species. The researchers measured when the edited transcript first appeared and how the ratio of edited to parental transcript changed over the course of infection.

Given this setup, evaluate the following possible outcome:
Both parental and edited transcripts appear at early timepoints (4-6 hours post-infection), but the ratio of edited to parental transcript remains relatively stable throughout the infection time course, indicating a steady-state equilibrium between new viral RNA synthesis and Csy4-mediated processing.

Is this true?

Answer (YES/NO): NO